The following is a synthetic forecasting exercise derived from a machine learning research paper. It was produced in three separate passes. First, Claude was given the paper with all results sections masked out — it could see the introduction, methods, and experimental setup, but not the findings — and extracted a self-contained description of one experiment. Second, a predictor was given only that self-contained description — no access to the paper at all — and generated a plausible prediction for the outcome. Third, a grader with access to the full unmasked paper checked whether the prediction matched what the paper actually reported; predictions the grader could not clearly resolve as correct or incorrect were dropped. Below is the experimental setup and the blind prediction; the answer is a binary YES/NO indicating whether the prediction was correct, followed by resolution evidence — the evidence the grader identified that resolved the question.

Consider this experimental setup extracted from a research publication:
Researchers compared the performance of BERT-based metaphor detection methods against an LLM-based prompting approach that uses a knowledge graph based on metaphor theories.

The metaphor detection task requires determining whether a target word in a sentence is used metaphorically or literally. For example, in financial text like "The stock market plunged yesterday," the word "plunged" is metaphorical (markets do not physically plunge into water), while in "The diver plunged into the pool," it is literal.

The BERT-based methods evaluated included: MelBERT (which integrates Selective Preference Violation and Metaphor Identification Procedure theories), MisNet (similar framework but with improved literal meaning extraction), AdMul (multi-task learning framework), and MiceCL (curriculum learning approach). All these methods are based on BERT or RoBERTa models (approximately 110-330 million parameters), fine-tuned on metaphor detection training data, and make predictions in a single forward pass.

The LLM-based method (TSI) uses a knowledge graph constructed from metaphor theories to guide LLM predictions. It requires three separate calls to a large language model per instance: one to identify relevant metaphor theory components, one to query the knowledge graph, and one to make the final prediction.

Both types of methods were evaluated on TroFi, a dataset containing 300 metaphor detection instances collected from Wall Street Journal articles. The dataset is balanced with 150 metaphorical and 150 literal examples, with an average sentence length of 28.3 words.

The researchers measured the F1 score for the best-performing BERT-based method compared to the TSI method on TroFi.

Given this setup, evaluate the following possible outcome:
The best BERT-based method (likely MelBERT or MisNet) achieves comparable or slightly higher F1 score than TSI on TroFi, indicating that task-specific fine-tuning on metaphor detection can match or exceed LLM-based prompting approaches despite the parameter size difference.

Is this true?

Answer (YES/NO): NO